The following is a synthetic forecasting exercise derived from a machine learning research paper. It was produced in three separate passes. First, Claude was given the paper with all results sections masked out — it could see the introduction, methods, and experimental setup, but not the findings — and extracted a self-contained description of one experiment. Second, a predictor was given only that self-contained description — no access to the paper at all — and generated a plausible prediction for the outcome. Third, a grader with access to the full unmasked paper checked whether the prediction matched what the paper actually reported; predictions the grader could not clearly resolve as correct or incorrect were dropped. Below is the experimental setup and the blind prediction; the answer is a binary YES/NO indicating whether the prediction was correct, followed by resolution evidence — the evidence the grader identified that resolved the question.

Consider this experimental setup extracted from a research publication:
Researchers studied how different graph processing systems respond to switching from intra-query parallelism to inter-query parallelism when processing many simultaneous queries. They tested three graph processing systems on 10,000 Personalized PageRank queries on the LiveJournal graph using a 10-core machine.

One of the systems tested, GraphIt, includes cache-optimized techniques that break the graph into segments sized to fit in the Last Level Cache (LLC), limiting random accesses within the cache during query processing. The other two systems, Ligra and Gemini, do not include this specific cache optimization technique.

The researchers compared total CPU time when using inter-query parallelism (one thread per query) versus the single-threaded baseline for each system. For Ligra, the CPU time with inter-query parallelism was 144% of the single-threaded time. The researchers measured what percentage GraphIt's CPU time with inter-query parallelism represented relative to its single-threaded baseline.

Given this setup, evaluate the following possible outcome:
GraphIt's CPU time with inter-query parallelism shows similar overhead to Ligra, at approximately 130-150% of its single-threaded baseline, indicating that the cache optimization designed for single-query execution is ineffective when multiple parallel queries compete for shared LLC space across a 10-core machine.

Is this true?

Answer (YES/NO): NO